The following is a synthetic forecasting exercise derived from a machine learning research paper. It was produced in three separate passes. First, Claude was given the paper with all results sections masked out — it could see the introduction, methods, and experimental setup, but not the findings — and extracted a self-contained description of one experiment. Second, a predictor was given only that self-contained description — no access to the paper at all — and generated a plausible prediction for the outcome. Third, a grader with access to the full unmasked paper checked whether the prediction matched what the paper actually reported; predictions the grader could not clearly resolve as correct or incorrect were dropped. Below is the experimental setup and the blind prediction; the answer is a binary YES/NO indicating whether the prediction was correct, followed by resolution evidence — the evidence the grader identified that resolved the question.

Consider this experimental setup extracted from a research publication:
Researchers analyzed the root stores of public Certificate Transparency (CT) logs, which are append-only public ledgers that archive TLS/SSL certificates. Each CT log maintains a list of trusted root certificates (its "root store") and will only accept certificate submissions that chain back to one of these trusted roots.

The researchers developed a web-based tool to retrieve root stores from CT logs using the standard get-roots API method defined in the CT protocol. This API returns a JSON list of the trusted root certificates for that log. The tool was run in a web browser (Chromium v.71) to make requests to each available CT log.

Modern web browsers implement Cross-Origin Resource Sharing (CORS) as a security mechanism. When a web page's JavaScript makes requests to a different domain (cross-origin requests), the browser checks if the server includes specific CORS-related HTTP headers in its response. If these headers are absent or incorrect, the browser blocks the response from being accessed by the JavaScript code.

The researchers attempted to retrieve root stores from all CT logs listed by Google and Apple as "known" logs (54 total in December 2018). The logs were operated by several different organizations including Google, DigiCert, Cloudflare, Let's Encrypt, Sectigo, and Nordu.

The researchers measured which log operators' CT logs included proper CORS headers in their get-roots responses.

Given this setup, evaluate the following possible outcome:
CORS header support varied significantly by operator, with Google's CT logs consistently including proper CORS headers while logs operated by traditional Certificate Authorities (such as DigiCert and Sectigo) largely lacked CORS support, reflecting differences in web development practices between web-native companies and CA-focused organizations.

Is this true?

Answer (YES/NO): NO